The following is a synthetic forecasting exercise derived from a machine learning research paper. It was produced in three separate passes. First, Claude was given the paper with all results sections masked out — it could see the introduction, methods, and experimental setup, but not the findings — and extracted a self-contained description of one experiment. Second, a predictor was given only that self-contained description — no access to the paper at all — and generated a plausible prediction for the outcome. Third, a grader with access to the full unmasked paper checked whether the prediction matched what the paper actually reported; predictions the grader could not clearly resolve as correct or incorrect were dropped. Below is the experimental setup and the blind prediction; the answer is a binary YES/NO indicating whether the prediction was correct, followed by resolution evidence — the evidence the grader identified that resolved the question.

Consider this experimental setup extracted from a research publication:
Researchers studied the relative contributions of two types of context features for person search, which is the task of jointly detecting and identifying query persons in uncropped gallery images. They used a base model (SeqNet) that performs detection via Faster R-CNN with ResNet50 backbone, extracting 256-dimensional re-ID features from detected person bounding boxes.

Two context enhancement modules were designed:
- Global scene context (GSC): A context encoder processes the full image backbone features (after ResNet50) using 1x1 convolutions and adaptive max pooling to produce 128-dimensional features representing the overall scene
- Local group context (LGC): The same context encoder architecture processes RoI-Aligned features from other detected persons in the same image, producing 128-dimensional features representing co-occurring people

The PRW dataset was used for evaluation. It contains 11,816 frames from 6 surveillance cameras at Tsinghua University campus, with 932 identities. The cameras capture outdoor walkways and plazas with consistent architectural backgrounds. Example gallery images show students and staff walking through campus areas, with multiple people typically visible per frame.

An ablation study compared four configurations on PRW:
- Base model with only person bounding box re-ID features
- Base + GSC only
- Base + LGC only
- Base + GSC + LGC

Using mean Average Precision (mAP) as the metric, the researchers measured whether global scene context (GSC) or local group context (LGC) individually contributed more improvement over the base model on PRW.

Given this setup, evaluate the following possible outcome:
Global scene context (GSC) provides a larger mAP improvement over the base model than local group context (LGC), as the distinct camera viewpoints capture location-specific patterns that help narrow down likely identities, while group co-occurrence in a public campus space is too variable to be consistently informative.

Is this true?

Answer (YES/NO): YES